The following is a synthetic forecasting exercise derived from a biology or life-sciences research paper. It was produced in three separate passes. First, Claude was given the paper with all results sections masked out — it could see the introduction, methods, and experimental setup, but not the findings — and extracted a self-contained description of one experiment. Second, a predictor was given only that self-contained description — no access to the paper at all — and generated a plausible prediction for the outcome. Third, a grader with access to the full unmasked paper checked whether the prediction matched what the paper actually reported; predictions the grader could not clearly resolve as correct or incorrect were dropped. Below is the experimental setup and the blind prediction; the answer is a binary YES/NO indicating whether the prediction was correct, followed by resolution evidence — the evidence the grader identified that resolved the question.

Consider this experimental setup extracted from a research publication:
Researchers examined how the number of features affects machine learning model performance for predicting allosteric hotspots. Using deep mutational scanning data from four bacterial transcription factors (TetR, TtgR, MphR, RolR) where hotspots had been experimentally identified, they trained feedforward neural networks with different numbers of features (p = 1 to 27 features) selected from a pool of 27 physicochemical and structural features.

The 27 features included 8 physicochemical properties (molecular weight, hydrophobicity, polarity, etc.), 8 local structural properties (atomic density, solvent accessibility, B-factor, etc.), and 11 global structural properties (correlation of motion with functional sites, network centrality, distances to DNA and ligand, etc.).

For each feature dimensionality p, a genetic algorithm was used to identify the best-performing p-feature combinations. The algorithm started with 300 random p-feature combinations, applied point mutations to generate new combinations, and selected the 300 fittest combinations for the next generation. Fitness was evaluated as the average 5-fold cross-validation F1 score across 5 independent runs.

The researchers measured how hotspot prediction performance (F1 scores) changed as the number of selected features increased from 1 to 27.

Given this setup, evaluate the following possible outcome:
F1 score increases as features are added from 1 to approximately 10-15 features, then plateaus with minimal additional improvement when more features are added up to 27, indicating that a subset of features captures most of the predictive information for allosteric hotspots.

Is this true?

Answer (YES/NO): NO